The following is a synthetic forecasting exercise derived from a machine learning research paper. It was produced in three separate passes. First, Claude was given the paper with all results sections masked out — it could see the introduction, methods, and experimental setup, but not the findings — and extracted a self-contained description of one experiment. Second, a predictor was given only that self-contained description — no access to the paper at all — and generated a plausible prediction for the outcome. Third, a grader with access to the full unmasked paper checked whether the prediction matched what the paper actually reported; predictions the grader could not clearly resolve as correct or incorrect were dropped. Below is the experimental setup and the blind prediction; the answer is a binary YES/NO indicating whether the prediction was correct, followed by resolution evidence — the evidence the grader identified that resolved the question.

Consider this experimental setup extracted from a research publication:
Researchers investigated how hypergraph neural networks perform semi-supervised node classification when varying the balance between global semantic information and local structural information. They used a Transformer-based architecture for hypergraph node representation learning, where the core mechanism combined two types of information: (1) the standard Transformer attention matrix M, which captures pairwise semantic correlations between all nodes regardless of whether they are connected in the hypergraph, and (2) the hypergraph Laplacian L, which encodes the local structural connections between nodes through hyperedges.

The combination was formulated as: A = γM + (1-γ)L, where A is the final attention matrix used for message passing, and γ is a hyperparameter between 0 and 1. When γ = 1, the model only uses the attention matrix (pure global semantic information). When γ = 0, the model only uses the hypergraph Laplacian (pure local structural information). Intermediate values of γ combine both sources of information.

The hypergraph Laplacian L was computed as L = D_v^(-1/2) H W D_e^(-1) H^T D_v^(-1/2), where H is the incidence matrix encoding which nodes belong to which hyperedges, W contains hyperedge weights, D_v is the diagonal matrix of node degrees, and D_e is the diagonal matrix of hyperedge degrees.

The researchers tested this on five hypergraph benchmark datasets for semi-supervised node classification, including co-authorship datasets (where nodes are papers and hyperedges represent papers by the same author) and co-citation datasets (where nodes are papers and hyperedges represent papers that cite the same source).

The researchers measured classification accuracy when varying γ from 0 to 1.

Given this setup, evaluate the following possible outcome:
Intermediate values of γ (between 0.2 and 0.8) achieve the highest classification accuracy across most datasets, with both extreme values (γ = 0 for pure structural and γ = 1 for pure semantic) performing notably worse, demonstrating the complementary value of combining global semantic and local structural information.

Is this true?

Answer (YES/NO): NO